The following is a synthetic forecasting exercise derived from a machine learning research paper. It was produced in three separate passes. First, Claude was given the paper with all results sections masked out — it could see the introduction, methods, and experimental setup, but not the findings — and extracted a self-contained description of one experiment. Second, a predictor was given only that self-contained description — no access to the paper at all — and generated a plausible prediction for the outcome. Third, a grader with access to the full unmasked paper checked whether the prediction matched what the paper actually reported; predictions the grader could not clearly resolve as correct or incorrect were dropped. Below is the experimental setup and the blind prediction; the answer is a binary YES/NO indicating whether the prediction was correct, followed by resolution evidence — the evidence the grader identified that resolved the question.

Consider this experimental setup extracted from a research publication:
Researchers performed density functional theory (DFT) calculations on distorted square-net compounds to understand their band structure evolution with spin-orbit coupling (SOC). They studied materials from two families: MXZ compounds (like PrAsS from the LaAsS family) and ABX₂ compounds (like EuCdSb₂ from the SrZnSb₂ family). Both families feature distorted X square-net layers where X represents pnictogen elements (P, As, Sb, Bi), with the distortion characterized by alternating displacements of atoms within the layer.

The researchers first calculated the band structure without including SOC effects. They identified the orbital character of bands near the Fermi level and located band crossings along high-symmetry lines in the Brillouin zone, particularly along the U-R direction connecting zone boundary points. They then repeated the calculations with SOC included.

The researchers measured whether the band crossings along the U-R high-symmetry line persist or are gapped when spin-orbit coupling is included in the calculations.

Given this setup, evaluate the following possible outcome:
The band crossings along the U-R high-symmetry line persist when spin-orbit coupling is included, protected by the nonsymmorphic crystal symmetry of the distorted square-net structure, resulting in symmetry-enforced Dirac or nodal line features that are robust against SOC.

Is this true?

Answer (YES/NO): NO